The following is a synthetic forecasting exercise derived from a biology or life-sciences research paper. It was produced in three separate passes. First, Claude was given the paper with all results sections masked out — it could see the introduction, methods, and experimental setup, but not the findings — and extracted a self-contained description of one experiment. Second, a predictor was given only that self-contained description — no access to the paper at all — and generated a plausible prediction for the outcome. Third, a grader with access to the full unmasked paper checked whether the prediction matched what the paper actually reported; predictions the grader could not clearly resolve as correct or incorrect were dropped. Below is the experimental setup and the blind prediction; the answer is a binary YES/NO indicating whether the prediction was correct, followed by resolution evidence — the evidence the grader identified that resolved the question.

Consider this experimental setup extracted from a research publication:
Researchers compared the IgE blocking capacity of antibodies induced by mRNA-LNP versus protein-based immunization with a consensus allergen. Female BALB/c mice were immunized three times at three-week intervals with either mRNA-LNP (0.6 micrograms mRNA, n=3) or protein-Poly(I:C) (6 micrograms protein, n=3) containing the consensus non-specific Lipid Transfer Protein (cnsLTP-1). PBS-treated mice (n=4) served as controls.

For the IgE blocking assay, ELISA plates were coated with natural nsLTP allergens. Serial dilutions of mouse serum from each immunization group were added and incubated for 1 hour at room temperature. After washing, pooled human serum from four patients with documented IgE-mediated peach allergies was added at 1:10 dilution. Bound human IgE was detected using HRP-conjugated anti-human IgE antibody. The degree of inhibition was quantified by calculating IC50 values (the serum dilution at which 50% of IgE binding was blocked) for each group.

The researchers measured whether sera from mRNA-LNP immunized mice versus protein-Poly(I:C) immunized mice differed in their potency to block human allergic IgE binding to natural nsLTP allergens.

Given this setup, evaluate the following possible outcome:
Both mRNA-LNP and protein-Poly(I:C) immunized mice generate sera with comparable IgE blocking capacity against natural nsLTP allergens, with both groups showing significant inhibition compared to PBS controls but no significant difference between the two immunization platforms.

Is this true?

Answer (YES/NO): NO